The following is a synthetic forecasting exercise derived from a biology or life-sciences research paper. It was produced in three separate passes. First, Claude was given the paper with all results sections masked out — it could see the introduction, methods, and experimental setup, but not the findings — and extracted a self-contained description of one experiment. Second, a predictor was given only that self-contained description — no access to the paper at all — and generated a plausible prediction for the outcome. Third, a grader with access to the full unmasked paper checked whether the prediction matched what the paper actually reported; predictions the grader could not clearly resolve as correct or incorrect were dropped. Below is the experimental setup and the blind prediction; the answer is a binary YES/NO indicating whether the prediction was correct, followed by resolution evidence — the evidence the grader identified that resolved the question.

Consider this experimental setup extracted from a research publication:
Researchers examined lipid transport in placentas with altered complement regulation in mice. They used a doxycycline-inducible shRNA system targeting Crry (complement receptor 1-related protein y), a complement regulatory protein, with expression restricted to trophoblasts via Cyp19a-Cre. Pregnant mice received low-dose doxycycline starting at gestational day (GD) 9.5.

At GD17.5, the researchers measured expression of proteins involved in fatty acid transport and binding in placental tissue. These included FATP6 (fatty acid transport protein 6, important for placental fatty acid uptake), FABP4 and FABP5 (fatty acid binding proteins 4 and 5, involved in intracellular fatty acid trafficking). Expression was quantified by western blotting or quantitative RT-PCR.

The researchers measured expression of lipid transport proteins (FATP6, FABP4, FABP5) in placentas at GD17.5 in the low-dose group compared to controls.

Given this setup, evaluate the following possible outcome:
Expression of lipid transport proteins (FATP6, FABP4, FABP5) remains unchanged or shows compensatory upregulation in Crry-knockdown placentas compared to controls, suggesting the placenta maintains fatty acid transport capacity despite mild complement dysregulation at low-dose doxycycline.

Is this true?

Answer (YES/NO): YES